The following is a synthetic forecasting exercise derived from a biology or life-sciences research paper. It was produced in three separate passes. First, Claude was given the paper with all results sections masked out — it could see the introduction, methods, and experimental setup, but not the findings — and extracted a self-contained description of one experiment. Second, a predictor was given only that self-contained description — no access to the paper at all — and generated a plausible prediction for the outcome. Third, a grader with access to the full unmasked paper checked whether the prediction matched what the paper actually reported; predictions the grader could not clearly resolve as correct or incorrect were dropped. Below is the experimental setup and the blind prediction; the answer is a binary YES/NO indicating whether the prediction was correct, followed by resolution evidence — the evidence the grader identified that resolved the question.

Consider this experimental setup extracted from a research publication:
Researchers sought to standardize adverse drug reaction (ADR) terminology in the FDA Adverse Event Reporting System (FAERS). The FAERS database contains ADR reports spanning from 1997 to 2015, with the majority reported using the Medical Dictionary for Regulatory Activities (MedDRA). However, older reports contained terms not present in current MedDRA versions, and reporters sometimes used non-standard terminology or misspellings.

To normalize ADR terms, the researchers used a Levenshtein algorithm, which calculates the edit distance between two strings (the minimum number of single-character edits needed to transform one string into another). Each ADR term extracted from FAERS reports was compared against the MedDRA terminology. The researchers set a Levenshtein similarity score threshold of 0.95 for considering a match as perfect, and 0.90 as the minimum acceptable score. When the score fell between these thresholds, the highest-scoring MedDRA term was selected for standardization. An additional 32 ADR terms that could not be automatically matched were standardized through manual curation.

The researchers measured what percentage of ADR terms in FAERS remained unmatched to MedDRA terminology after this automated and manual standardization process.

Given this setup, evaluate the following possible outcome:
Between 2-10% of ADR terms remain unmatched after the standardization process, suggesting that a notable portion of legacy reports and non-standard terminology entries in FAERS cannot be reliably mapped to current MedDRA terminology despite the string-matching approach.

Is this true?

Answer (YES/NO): NO